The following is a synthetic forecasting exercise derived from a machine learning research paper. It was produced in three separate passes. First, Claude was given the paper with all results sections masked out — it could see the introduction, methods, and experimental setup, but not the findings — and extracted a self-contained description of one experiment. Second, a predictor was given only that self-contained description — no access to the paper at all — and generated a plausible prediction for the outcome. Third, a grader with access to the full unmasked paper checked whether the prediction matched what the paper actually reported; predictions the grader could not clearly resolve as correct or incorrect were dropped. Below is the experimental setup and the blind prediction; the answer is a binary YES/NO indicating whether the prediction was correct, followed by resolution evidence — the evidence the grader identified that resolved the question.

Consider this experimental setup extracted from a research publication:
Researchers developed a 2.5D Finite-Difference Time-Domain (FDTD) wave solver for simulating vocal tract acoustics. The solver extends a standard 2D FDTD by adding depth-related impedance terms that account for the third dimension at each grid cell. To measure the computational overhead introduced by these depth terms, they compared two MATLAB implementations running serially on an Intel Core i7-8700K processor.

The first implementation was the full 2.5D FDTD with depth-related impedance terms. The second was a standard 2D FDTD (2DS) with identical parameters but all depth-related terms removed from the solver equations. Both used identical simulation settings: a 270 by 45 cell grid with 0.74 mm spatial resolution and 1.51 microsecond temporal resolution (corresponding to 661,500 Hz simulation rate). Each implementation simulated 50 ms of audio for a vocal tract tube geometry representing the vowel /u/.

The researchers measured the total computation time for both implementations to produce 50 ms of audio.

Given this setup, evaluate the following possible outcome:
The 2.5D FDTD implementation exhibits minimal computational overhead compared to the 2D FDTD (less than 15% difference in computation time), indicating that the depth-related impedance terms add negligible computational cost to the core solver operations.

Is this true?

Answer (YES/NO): YES